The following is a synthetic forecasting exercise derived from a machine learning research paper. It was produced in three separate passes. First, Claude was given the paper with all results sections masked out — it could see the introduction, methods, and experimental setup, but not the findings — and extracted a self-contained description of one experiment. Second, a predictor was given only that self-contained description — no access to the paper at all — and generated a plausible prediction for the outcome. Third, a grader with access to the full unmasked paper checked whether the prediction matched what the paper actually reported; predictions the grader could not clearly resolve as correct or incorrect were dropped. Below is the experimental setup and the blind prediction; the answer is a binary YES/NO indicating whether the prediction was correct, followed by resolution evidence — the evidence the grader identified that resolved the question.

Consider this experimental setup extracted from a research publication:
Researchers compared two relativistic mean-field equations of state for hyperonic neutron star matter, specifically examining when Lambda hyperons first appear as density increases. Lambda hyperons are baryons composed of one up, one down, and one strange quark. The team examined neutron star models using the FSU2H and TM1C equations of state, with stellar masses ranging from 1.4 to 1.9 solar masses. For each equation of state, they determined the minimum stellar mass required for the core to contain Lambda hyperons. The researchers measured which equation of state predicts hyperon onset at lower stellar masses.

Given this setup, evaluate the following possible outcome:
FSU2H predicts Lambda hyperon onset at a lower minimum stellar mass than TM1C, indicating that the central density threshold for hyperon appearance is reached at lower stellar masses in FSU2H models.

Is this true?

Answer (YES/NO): YES